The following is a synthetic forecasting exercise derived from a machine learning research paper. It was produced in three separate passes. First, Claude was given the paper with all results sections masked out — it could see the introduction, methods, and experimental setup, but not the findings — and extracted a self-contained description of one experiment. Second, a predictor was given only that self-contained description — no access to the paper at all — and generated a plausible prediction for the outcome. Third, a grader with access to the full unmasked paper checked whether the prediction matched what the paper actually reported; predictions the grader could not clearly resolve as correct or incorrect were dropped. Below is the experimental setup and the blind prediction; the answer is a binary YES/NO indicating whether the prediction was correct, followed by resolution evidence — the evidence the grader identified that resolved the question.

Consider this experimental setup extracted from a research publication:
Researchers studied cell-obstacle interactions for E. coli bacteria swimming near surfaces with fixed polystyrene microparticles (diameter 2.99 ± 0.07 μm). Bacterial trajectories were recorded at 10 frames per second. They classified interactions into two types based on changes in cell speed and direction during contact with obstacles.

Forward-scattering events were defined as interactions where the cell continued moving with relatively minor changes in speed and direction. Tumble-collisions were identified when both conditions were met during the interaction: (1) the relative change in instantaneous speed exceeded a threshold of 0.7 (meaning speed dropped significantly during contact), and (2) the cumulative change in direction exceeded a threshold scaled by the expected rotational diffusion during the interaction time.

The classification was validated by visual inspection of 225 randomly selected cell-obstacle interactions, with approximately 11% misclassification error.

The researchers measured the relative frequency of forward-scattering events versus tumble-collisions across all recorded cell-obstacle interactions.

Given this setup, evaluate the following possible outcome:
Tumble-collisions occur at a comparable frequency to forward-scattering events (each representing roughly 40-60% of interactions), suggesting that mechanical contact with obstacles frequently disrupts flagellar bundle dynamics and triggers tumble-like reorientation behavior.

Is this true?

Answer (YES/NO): NO